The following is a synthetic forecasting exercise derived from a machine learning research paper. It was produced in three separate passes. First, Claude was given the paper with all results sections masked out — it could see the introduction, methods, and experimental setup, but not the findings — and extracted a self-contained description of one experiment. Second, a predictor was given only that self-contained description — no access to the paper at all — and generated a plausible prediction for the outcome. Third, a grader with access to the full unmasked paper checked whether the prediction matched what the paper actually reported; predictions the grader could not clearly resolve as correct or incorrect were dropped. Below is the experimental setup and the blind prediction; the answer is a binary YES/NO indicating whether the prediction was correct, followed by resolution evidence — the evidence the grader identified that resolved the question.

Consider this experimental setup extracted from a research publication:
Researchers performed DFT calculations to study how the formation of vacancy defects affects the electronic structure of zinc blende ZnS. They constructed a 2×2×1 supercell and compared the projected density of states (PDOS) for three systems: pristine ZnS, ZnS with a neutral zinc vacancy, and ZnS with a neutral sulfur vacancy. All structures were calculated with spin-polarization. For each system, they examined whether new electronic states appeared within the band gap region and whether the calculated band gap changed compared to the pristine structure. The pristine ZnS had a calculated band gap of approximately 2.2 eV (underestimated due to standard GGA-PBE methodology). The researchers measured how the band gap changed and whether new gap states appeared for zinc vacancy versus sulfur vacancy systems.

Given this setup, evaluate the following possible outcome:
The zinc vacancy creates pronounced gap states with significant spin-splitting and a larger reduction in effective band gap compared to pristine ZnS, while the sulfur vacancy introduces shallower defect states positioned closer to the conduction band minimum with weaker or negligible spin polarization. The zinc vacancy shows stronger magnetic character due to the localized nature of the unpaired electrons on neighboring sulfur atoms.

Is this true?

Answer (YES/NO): NO